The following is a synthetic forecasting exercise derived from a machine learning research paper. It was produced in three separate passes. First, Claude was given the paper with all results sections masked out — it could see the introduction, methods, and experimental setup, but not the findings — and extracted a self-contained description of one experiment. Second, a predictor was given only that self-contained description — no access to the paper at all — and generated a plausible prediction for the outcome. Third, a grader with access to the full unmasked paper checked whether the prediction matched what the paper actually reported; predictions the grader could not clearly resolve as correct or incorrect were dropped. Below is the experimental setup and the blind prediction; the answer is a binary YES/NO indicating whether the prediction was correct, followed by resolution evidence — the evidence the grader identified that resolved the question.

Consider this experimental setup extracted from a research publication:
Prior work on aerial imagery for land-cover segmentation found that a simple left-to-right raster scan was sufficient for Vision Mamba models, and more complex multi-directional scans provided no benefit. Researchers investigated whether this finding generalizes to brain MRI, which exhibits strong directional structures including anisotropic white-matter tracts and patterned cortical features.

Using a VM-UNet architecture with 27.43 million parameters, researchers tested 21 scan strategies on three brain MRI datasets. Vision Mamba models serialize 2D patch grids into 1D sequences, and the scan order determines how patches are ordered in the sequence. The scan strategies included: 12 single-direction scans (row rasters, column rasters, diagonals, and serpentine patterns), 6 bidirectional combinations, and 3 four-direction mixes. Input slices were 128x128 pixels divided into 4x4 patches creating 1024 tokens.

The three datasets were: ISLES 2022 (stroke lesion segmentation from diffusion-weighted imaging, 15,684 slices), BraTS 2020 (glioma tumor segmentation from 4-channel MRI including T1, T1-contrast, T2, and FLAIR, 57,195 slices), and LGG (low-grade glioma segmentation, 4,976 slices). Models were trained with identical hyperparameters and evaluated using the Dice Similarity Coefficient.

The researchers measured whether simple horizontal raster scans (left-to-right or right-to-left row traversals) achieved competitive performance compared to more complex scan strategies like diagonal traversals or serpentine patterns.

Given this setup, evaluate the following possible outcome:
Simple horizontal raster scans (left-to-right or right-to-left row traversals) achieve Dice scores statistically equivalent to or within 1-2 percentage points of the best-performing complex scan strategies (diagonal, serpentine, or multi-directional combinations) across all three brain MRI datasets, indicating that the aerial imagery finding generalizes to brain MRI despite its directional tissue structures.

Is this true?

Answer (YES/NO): NO